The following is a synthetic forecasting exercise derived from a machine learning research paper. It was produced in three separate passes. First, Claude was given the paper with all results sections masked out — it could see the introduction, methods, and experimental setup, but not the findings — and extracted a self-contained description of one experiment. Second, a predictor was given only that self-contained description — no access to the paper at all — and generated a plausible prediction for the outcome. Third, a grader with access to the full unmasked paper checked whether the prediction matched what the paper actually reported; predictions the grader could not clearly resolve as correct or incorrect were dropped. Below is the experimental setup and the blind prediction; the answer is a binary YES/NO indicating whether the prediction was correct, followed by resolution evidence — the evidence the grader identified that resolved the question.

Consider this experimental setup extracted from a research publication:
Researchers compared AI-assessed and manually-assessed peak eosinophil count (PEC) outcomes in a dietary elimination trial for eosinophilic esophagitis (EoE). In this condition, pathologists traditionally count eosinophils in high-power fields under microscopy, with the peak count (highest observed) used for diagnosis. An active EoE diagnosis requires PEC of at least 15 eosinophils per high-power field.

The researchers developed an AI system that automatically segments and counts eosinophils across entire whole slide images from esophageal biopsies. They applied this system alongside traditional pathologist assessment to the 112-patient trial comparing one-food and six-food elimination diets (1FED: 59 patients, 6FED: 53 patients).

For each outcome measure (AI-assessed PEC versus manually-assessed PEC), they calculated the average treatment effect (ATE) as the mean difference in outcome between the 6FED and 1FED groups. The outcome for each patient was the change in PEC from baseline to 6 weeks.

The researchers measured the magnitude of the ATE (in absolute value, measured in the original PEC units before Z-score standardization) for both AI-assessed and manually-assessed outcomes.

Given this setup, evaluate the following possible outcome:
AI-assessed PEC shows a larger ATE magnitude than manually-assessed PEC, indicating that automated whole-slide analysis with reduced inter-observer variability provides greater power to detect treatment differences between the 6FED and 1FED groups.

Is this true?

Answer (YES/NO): NO